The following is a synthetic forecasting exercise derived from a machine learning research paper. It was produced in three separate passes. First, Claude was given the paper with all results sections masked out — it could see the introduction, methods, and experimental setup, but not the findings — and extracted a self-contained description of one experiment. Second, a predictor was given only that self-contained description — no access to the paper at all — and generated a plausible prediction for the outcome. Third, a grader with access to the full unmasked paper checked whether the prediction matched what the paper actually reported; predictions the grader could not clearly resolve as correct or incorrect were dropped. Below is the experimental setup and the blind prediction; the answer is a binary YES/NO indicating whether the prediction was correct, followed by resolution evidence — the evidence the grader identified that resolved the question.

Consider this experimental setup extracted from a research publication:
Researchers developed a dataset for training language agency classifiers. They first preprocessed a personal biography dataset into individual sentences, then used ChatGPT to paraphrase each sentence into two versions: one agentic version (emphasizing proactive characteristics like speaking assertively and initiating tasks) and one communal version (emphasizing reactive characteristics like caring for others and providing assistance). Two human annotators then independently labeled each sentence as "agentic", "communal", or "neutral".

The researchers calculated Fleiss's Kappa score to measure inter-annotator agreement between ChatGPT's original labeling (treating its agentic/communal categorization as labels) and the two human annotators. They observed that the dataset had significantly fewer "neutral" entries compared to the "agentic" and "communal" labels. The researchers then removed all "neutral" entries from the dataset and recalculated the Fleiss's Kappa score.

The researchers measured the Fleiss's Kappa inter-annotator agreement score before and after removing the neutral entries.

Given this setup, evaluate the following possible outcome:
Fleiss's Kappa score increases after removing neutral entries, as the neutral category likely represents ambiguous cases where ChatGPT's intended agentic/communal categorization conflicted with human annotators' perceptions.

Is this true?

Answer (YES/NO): YES